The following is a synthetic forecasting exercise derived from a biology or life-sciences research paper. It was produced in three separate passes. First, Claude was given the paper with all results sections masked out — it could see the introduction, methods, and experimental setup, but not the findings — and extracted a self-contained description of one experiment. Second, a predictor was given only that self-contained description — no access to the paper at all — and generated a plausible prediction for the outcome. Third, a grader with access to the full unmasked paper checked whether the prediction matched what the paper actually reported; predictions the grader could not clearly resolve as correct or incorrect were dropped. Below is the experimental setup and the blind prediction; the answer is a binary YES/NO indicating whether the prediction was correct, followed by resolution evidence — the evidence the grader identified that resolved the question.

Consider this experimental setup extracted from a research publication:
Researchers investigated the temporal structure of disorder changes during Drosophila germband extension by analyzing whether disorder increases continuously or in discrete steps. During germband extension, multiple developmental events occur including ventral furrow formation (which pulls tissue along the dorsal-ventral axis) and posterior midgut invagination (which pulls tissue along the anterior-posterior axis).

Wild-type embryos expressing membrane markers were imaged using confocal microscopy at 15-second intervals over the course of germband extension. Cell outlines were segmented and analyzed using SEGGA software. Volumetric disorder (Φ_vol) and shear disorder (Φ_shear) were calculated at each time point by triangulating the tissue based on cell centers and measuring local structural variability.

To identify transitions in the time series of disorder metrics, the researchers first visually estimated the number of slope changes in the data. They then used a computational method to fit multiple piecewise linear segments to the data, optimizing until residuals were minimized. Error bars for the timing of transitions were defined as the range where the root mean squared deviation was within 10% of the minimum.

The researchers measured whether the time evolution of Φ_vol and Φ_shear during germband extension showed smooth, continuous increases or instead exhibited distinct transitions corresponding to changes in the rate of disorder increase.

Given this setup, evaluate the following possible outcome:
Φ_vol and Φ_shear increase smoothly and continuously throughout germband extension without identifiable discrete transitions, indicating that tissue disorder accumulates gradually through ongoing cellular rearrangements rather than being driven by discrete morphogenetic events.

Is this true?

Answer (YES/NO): NO